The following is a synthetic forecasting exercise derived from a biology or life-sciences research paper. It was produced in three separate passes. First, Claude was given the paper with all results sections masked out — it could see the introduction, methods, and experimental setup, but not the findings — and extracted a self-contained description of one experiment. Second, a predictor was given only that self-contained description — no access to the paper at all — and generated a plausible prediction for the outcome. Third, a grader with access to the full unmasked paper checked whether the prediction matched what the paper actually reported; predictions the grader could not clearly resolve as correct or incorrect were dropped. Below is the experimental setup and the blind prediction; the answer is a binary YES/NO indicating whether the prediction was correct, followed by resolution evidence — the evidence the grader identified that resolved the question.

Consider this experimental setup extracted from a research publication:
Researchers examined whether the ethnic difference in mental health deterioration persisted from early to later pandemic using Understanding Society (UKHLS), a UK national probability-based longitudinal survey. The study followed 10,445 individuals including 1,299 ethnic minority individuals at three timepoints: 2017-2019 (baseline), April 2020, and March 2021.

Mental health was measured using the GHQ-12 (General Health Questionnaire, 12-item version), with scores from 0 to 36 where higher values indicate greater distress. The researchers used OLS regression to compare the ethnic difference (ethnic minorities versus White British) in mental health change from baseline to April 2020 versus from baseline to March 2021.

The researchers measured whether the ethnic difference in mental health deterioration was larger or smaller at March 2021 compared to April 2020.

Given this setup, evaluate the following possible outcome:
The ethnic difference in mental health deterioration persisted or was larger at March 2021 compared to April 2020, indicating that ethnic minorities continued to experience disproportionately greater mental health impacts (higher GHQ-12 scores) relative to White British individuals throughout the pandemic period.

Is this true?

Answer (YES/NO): YES